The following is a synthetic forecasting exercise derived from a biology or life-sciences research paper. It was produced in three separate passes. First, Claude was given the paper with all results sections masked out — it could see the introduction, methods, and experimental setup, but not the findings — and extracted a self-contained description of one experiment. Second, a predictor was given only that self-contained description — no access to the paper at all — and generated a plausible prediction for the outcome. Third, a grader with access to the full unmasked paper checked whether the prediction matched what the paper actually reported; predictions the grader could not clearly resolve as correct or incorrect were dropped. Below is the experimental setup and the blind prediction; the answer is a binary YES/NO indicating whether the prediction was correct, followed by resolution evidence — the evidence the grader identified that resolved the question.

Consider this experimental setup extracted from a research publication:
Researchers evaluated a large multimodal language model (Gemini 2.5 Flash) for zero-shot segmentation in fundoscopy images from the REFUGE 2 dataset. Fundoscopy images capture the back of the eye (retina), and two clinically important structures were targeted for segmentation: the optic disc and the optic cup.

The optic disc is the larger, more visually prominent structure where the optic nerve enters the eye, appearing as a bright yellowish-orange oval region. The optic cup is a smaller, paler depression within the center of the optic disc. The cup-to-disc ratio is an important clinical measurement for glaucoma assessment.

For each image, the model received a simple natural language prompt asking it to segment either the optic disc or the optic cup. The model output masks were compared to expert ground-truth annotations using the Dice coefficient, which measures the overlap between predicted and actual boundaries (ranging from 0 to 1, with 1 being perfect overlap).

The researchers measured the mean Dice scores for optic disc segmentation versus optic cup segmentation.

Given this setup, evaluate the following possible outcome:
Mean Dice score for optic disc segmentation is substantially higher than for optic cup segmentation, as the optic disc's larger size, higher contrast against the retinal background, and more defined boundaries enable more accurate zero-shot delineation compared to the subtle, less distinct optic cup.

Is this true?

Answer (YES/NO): YES